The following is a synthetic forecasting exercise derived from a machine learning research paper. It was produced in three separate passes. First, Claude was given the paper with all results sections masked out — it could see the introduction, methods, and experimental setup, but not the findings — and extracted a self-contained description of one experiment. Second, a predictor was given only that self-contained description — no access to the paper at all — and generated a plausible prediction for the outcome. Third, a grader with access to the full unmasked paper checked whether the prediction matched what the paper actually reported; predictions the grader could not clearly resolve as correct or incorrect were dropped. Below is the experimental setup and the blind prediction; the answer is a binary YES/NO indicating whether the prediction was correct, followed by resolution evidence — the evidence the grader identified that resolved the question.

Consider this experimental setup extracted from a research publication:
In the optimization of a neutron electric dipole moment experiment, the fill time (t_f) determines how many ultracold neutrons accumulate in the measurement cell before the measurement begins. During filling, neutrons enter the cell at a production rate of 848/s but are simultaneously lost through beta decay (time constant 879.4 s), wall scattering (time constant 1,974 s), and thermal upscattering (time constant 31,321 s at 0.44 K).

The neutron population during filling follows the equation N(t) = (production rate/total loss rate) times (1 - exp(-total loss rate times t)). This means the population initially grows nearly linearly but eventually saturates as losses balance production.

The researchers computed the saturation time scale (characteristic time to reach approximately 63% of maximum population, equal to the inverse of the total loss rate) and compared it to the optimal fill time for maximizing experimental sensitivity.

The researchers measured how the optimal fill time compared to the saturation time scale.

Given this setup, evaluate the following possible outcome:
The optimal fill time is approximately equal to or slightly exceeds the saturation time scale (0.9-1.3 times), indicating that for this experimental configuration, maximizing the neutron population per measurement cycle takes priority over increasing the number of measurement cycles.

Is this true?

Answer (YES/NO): NO